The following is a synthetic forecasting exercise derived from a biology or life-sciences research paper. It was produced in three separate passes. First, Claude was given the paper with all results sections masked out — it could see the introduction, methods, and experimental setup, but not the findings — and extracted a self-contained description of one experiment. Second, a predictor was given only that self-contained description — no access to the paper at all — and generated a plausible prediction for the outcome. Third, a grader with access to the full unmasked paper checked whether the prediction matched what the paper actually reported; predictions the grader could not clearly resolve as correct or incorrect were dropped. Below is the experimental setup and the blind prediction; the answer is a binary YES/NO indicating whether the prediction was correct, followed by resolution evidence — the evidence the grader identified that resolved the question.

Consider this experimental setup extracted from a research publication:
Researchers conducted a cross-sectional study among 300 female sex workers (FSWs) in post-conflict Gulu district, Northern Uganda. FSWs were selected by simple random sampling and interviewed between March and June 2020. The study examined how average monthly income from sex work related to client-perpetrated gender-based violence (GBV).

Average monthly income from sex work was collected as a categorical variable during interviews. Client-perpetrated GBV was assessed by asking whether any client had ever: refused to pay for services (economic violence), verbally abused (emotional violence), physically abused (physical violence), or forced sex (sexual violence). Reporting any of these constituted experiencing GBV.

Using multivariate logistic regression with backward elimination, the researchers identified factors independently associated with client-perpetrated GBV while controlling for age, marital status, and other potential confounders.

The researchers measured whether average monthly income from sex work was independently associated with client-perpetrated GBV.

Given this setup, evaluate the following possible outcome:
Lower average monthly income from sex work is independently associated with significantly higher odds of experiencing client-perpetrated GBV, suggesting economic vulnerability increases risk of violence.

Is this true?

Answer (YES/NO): YES